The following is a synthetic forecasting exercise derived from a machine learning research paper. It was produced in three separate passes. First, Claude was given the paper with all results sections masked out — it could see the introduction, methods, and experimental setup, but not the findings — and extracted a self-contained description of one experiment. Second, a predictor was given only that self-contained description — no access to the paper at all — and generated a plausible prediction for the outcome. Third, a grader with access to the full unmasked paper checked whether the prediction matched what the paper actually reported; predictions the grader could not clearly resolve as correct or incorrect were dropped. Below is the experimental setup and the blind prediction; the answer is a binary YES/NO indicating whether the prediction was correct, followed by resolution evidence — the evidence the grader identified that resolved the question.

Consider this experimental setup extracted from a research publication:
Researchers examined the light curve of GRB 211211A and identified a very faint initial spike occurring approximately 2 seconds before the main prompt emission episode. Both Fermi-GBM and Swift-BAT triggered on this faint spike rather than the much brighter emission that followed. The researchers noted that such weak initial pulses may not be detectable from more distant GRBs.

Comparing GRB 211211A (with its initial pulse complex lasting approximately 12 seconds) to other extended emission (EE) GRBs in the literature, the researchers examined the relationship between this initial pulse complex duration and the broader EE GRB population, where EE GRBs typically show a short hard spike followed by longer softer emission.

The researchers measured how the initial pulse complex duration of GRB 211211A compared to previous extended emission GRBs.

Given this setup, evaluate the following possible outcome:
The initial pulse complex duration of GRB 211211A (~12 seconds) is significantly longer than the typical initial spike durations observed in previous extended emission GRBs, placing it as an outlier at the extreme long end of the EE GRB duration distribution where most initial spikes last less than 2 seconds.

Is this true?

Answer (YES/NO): YES